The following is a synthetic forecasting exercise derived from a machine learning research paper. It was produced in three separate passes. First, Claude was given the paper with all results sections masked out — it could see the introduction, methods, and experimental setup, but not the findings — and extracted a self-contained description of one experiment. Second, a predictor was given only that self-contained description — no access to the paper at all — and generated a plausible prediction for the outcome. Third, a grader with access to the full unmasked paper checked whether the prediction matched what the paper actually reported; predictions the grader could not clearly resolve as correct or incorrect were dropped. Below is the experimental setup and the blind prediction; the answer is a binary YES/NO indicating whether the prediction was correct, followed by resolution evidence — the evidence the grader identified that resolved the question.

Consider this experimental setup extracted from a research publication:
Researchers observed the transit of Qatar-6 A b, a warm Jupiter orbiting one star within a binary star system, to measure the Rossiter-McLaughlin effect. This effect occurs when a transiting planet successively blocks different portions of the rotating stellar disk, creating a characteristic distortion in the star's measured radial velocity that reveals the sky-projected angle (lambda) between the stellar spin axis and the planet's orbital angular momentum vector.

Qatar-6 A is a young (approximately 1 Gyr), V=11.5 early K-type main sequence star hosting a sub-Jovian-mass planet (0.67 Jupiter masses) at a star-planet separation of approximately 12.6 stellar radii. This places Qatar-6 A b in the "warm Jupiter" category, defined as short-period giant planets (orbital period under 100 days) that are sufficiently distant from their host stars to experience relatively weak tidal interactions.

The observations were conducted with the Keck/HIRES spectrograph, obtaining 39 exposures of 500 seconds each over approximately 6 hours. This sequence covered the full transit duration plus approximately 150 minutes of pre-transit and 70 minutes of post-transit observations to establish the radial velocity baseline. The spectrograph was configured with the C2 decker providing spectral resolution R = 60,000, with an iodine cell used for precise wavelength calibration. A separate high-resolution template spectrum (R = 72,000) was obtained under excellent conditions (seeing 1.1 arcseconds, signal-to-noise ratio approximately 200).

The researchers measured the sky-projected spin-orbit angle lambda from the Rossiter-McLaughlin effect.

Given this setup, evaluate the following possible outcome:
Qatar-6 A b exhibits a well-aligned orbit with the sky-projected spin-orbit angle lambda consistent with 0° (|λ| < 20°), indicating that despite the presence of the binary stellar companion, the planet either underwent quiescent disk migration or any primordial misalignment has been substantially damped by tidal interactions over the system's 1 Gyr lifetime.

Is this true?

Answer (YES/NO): NO